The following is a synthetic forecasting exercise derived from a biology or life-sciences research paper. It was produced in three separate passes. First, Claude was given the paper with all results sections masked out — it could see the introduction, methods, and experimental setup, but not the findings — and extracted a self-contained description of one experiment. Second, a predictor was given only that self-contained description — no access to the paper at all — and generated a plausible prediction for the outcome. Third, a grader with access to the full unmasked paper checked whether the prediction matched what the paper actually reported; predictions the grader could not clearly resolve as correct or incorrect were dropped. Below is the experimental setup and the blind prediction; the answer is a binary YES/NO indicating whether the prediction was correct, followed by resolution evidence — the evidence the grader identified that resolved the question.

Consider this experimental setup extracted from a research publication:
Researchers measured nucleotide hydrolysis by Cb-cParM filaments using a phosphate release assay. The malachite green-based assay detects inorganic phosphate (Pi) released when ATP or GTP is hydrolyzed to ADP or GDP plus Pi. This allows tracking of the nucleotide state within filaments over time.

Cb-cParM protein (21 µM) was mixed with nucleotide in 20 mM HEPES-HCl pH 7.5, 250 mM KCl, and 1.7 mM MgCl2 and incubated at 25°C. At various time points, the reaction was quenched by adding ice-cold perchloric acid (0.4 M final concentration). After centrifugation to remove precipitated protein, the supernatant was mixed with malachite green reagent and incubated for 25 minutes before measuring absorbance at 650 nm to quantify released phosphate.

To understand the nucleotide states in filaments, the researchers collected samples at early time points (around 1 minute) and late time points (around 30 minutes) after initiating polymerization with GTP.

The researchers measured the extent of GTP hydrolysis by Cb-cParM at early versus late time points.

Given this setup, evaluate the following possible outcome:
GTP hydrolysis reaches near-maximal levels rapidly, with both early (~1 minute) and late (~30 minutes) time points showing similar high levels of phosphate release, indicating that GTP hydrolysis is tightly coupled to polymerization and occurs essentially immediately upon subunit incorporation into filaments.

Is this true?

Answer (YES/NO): NO